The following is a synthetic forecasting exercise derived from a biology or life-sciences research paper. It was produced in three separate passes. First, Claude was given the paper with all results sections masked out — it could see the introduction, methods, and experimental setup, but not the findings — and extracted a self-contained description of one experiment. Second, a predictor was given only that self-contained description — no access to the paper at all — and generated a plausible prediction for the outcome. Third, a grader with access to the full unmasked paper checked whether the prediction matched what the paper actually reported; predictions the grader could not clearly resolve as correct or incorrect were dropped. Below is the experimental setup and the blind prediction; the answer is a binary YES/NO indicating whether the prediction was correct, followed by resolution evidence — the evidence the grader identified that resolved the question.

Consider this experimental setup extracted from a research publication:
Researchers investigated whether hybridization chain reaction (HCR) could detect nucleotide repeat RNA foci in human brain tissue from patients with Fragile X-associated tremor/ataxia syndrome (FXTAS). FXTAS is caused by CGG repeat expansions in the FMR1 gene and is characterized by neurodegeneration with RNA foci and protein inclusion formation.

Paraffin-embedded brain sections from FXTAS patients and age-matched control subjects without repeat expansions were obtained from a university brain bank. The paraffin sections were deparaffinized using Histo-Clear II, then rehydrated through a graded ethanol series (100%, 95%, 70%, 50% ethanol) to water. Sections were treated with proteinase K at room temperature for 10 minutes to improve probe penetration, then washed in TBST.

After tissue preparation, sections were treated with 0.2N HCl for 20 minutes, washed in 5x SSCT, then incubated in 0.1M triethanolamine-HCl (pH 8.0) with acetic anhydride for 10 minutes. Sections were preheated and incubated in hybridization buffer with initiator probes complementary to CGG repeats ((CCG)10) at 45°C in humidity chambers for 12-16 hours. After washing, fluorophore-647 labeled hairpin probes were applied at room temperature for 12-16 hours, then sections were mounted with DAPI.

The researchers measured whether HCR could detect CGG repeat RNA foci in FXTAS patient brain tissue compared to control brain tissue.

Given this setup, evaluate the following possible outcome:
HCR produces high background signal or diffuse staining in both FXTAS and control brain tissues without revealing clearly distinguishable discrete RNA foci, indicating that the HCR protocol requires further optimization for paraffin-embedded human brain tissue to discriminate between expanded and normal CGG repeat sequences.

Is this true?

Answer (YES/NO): NO